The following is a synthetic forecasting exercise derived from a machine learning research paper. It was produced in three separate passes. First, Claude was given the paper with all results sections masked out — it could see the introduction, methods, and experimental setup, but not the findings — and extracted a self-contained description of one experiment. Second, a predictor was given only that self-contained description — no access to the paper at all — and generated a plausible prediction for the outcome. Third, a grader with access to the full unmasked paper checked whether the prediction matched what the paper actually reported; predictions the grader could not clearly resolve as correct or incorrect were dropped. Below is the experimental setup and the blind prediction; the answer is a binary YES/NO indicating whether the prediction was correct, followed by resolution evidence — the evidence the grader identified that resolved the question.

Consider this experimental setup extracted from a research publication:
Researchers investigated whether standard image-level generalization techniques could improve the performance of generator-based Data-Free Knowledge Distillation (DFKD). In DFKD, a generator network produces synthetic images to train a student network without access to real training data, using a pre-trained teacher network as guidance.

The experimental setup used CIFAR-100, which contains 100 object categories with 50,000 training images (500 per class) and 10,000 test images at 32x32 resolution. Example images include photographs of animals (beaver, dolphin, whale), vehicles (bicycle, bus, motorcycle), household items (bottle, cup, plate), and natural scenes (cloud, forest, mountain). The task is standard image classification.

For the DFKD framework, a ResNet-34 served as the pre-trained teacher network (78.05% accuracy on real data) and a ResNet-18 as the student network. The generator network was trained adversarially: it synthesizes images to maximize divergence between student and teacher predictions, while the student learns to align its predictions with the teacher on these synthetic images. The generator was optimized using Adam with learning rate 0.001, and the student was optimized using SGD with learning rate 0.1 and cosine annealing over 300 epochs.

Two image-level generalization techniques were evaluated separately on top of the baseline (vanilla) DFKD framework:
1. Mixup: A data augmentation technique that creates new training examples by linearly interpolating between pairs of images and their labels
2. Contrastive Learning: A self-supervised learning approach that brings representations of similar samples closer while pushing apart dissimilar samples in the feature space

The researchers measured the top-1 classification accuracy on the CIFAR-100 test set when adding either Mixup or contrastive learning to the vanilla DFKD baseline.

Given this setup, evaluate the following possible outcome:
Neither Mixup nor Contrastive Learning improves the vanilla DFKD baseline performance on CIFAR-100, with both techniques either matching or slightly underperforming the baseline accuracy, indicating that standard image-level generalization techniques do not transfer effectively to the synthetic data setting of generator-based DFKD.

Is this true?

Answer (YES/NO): YES